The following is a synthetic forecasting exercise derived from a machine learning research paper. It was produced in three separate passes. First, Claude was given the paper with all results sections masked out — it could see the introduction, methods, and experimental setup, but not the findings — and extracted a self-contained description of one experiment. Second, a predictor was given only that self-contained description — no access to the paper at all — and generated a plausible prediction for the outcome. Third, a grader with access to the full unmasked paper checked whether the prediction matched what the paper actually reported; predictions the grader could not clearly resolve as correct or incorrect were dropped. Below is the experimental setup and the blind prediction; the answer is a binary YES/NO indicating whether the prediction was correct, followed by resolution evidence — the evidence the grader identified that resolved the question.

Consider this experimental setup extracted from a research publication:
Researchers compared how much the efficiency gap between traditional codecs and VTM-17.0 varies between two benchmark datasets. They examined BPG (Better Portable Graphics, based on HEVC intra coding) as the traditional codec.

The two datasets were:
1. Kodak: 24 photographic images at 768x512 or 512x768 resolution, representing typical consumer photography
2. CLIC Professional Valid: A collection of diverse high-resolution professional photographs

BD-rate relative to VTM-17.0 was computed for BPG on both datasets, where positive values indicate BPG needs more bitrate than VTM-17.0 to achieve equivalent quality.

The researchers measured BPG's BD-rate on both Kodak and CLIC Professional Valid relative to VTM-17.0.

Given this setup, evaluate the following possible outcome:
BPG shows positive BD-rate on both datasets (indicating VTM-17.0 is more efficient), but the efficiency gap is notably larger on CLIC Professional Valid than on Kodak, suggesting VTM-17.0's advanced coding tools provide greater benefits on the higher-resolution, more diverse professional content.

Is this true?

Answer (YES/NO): YES